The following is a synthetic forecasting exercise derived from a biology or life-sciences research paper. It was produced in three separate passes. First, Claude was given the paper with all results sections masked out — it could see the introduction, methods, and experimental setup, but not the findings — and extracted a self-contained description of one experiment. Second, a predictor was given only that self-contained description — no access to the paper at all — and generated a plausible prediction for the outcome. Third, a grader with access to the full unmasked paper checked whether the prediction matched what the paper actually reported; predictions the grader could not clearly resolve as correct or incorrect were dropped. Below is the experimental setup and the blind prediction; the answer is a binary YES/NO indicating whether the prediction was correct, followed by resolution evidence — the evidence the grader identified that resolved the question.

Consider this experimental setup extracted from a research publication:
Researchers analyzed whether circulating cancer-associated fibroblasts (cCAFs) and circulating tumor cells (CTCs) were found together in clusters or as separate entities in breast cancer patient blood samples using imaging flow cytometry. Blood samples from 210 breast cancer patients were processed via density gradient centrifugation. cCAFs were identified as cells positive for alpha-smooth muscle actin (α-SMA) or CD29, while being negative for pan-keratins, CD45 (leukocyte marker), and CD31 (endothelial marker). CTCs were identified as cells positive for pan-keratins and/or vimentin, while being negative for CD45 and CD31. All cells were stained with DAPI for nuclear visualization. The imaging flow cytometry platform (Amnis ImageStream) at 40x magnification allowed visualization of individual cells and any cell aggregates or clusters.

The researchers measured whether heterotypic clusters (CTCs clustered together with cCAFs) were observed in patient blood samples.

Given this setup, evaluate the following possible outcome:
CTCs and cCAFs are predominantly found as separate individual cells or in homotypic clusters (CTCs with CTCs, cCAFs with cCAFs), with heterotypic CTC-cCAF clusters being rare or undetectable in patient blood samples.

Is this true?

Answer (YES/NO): YES